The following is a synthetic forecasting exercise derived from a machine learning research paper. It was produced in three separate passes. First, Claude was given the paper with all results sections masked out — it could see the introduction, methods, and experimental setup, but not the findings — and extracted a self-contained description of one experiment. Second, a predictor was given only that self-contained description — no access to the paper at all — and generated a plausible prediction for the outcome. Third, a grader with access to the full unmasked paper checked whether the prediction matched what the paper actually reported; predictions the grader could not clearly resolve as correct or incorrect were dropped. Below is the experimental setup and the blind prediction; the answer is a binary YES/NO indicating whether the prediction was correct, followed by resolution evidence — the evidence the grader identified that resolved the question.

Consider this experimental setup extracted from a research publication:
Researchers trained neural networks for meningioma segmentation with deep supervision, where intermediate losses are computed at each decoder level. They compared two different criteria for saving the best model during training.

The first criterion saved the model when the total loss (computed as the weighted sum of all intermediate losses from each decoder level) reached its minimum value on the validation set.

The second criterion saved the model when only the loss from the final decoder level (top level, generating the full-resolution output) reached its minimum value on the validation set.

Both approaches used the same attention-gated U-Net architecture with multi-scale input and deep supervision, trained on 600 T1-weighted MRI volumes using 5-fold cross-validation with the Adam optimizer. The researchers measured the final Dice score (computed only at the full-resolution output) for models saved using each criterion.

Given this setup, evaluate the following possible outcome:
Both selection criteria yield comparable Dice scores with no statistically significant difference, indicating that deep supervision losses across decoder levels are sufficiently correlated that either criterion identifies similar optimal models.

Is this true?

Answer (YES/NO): YES